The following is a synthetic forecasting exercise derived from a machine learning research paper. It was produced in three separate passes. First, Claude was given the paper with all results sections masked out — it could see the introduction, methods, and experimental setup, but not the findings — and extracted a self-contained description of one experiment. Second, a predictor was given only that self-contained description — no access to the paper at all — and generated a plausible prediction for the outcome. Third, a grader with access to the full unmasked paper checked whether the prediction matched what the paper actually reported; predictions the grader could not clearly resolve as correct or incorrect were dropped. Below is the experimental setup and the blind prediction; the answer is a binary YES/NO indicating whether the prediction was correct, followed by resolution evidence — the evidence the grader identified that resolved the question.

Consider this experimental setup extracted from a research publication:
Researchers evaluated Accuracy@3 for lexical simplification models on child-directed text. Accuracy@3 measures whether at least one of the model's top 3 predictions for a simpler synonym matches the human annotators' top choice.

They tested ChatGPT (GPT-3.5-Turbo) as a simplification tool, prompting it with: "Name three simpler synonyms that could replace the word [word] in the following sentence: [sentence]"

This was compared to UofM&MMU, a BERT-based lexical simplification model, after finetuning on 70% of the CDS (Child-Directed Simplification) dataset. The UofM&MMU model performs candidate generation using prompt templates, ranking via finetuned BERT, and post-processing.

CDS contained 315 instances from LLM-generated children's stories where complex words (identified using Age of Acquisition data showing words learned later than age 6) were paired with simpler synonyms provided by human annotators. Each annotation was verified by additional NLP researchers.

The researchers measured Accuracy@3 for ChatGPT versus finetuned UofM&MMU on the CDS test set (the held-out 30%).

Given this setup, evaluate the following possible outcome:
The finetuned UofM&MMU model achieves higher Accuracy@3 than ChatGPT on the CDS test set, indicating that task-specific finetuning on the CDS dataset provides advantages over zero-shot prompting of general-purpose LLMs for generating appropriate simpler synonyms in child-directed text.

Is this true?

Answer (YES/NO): YES